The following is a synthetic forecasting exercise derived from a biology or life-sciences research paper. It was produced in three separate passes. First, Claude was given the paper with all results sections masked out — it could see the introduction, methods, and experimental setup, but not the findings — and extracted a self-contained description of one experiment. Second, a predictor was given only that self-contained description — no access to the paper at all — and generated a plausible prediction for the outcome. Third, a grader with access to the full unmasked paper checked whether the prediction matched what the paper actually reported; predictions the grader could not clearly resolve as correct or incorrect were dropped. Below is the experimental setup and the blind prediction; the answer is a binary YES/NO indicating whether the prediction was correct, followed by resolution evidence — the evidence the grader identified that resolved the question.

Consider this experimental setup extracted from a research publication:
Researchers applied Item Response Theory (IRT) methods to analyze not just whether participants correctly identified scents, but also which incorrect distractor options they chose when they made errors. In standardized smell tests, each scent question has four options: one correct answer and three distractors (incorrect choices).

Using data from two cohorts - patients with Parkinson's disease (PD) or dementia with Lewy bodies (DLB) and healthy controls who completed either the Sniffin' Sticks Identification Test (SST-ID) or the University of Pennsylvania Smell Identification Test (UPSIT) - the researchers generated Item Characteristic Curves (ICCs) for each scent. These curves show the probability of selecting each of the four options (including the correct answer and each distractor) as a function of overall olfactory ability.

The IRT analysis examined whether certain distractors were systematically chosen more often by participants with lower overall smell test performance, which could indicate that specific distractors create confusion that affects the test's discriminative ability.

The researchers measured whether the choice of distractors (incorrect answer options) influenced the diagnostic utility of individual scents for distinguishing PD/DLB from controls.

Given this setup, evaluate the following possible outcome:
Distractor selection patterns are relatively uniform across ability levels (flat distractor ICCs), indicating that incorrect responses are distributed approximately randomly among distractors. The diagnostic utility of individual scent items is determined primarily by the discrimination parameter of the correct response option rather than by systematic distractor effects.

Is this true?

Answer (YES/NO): NO